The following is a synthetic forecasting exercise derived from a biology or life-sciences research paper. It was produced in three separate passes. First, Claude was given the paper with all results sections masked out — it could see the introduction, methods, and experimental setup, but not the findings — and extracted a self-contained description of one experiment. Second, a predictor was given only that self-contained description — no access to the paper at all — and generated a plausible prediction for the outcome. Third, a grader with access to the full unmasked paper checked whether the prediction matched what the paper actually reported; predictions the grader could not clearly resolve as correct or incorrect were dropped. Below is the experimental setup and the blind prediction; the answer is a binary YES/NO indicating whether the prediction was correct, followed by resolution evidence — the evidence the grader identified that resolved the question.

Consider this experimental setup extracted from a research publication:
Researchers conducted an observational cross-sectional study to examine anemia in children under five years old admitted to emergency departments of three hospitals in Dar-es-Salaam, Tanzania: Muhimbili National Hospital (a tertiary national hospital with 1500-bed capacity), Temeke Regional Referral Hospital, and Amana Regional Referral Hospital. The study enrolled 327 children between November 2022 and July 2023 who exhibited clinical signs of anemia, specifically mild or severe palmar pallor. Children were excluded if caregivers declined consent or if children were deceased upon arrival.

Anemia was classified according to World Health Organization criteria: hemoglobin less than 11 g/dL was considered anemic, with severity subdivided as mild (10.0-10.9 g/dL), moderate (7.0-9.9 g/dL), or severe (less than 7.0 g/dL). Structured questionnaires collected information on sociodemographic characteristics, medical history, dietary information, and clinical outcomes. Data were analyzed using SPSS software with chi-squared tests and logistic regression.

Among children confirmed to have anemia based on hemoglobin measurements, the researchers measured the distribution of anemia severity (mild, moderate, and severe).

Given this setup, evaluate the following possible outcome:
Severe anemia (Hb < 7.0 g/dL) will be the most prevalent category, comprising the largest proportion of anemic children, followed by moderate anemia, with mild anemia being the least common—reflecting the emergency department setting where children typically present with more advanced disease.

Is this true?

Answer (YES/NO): NO